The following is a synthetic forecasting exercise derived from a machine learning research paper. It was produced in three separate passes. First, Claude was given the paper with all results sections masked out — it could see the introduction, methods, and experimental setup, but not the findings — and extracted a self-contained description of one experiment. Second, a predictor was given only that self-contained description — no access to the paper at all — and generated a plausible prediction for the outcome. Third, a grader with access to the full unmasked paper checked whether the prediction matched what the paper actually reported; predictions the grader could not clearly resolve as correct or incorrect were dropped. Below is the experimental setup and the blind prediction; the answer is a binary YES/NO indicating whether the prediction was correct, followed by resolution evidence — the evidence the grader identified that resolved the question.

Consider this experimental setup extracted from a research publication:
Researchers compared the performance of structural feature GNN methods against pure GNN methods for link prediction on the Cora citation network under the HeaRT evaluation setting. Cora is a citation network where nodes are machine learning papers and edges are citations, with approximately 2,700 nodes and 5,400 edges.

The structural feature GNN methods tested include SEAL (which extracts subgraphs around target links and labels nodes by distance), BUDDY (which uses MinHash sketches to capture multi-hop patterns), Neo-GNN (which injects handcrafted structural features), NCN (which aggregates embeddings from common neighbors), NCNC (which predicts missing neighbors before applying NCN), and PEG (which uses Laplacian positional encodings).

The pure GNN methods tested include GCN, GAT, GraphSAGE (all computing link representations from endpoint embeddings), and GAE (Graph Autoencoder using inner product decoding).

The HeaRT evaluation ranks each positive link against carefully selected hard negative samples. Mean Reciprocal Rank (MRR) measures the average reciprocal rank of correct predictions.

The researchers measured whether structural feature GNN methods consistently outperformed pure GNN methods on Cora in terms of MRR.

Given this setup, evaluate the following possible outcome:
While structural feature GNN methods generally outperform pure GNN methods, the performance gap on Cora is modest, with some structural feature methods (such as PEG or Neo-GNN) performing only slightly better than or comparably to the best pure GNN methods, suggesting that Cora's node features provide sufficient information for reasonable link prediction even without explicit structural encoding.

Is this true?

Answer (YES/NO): NO